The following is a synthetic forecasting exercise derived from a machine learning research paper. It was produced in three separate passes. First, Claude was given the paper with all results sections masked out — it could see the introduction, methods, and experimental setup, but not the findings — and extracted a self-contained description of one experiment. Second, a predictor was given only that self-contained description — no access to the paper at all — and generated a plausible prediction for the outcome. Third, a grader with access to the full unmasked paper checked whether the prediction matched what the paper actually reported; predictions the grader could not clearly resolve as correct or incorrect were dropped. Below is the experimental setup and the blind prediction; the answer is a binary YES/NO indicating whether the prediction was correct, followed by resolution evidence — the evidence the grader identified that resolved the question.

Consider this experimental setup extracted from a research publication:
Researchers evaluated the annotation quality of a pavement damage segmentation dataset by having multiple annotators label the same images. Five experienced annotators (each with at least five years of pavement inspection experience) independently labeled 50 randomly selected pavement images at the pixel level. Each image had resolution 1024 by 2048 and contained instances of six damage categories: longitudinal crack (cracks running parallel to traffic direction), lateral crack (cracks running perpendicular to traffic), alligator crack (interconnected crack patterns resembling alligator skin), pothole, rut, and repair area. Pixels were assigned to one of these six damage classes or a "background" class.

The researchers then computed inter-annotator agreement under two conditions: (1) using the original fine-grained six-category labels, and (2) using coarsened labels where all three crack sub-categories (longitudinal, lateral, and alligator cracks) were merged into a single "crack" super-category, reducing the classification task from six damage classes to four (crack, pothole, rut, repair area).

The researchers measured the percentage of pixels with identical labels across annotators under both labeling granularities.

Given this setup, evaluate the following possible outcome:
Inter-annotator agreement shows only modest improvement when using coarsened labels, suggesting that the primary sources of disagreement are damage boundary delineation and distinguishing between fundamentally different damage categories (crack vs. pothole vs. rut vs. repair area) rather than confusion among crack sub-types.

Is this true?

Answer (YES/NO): NO